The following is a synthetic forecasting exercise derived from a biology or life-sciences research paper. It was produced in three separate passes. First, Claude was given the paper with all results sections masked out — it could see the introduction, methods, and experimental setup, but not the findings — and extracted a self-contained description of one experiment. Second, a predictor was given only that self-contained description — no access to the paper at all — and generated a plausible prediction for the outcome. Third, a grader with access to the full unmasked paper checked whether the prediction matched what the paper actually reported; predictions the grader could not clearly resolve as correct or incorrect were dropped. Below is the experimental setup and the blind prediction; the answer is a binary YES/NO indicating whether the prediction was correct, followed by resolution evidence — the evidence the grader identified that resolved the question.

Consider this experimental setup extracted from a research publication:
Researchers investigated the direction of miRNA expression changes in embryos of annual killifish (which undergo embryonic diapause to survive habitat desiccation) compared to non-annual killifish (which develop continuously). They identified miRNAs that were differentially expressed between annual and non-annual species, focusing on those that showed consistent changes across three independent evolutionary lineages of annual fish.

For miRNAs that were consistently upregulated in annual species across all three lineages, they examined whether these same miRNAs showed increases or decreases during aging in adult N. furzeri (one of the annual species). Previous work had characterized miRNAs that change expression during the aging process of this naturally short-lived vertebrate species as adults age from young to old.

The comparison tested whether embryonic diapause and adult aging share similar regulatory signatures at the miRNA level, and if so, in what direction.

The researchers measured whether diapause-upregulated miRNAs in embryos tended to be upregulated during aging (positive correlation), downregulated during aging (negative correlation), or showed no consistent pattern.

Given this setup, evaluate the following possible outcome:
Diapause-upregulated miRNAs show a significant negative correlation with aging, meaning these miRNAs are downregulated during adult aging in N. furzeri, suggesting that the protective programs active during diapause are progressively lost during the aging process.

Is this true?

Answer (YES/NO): NO